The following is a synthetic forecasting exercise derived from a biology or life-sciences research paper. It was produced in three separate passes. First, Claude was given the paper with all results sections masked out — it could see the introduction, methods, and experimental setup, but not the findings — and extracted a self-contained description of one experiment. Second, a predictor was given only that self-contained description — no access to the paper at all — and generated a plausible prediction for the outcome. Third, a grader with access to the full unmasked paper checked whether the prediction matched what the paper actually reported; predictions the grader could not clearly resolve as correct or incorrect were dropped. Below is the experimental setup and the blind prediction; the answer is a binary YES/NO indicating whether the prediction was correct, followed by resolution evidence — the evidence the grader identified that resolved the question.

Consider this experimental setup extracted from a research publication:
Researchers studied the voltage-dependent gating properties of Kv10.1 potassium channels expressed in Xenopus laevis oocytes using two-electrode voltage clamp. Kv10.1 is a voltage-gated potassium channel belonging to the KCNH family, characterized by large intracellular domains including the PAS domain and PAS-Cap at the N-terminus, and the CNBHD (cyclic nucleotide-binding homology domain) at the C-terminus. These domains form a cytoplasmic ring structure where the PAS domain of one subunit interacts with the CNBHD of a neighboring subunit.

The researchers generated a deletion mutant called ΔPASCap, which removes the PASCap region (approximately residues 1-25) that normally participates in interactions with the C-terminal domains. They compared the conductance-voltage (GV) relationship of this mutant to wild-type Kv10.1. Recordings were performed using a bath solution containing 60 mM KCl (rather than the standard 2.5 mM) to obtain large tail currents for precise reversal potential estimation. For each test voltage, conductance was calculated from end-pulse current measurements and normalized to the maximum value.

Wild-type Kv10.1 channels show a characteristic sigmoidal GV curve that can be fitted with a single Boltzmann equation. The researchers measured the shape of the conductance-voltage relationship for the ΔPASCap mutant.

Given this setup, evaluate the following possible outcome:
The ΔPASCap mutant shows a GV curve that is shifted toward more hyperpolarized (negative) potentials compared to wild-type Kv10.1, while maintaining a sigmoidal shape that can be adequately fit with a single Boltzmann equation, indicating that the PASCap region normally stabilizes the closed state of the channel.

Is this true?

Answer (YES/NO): NO